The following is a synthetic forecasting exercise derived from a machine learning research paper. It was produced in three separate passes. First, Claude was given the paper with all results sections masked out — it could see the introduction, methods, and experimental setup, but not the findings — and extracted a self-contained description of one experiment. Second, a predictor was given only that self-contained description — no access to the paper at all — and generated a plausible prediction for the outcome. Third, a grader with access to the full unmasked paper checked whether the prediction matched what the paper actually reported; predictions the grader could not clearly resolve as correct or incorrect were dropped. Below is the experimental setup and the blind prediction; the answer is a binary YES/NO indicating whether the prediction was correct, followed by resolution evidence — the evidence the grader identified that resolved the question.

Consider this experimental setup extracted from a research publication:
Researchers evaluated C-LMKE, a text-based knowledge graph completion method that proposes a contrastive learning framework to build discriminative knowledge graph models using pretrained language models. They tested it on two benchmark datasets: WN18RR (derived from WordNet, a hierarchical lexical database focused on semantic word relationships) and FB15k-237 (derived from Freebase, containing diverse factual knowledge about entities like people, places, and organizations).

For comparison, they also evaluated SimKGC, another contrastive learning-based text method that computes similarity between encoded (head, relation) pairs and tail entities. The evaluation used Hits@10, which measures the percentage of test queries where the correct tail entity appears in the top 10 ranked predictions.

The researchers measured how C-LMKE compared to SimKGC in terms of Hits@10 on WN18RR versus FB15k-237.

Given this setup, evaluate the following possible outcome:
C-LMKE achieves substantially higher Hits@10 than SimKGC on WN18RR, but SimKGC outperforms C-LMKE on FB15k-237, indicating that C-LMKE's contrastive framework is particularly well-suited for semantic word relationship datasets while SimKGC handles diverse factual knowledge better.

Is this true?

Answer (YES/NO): NO